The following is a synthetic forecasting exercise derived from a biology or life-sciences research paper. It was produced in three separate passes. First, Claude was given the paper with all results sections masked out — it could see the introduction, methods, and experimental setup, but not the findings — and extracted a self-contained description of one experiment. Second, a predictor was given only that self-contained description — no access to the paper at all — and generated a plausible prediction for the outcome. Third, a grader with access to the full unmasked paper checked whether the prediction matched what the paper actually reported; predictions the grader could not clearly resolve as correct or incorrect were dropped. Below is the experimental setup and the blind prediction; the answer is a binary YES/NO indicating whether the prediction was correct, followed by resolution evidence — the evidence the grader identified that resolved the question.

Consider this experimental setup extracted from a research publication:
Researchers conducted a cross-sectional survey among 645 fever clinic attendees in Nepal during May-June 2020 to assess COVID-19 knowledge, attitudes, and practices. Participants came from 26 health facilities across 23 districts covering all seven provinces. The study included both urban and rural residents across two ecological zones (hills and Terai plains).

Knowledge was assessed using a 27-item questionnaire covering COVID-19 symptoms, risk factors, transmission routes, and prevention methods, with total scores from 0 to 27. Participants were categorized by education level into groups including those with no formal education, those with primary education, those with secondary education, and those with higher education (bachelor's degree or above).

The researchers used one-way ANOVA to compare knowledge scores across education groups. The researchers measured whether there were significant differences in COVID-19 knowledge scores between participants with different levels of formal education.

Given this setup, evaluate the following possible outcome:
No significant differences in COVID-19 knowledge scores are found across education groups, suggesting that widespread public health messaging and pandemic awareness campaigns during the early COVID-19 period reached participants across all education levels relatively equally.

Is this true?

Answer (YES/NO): NO